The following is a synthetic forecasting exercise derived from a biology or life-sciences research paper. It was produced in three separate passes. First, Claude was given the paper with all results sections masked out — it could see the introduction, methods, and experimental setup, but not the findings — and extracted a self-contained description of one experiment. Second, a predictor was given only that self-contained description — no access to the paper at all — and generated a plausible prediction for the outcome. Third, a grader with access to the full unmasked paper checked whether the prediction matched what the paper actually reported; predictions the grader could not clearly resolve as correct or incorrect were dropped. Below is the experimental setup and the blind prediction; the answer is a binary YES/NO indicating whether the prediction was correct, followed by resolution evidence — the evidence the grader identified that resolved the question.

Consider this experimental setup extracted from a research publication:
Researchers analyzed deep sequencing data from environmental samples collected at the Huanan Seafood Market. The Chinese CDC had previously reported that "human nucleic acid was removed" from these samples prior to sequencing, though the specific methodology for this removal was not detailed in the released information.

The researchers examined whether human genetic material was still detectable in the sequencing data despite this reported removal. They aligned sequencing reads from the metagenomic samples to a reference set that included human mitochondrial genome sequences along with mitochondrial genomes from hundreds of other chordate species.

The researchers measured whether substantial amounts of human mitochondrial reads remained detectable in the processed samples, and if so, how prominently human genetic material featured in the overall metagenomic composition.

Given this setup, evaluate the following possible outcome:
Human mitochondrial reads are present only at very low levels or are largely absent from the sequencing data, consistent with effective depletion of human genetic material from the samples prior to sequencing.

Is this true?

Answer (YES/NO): NO